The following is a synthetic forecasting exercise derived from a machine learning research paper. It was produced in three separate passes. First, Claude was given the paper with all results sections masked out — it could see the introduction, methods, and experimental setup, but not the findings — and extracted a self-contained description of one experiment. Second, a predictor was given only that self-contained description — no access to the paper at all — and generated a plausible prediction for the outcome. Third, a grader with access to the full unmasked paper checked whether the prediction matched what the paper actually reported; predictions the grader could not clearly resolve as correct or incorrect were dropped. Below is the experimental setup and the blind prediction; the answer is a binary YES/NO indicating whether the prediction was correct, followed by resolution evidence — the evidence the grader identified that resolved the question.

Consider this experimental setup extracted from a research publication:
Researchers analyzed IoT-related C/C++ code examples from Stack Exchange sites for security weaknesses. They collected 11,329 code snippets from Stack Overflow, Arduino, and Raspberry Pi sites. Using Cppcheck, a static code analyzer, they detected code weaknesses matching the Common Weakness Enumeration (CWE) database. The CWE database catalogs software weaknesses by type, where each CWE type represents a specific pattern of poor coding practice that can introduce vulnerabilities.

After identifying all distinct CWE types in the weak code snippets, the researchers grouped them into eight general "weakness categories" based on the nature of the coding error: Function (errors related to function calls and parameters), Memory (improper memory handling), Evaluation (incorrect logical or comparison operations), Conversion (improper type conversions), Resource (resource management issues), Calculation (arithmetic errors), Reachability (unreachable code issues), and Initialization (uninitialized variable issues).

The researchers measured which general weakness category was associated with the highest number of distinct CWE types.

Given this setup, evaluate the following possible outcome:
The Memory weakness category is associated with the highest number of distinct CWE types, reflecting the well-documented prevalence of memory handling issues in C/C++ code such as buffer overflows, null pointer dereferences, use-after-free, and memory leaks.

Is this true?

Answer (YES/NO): NO